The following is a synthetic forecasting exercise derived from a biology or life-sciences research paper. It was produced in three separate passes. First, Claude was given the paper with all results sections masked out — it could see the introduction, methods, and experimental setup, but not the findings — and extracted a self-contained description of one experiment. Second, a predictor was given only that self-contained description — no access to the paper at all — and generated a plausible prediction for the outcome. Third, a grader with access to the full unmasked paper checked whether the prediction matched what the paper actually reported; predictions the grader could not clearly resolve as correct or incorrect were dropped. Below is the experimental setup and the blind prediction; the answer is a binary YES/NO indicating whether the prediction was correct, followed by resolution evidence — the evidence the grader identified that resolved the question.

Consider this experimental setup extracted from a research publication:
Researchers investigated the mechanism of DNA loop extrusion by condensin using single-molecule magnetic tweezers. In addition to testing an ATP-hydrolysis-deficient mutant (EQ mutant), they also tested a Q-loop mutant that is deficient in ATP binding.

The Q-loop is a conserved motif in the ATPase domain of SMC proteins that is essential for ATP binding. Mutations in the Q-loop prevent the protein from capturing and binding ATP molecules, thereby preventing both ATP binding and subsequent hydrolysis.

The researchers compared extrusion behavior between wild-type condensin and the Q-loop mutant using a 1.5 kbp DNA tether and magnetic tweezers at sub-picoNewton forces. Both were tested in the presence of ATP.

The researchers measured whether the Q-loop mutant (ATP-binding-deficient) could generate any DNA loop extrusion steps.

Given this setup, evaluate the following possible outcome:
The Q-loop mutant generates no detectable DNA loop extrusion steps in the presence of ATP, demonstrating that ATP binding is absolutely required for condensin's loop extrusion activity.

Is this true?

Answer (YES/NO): YES